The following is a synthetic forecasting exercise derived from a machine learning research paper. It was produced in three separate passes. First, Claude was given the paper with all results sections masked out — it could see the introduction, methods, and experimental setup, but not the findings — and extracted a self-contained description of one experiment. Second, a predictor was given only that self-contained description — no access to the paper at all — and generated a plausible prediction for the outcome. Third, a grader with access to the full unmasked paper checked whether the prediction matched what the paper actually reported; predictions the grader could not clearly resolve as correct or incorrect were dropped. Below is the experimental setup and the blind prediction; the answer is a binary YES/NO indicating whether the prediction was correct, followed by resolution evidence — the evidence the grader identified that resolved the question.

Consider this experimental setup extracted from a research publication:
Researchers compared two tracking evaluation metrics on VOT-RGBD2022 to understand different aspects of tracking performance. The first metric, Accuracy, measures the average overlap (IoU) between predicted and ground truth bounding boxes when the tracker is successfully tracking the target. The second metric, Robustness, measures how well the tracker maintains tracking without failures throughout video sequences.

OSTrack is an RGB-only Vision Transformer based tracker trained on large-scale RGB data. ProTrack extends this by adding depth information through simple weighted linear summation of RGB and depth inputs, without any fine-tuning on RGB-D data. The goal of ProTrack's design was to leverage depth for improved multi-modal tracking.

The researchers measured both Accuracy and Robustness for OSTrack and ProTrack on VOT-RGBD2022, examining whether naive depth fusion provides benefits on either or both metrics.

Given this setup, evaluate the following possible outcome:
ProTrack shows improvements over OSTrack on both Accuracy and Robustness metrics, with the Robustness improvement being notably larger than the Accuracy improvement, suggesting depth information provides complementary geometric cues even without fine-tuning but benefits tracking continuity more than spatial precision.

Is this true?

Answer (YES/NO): NO